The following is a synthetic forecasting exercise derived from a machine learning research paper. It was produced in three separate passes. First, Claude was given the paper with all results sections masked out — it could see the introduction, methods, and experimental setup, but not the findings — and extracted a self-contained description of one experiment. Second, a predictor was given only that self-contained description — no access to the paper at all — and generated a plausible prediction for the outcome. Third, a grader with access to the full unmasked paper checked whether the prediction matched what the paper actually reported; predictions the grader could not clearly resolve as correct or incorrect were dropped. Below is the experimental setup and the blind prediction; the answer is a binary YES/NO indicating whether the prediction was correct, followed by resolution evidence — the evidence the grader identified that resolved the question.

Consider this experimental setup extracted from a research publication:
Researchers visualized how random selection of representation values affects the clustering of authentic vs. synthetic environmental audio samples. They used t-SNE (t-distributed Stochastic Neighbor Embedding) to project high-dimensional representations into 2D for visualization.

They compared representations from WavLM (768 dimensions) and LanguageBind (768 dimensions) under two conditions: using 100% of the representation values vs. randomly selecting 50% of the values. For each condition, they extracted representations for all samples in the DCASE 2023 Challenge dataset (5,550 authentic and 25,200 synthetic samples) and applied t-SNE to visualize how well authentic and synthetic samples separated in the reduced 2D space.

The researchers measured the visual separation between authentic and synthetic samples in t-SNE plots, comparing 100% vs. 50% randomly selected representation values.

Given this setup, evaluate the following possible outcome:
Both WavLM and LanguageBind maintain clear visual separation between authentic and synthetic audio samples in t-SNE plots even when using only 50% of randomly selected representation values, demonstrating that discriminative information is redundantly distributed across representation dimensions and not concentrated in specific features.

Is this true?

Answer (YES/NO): YES